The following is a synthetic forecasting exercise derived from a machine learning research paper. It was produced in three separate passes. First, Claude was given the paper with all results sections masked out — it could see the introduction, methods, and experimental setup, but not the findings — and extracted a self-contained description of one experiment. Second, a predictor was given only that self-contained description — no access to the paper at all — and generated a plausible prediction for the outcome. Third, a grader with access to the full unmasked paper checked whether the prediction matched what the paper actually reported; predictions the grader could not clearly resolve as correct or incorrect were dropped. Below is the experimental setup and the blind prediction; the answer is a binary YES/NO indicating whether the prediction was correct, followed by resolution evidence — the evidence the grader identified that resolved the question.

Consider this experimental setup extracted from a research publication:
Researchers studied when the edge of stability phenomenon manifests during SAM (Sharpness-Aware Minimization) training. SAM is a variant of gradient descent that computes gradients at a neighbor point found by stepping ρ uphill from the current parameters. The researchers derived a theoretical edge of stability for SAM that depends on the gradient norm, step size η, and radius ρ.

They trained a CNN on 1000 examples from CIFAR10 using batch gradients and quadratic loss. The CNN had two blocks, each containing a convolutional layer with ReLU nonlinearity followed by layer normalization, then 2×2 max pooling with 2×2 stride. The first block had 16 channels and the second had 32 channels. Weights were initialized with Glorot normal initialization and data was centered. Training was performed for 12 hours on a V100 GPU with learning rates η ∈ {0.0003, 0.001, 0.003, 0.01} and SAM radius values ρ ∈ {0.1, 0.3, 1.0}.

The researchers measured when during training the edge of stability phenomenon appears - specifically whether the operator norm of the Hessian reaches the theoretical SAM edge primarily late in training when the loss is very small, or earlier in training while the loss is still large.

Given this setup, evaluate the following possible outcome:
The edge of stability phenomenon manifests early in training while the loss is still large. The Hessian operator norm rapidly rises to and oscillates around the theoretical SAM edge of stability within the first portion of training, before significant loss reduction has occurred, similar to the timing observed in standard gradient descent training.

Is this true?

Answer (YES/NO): YES